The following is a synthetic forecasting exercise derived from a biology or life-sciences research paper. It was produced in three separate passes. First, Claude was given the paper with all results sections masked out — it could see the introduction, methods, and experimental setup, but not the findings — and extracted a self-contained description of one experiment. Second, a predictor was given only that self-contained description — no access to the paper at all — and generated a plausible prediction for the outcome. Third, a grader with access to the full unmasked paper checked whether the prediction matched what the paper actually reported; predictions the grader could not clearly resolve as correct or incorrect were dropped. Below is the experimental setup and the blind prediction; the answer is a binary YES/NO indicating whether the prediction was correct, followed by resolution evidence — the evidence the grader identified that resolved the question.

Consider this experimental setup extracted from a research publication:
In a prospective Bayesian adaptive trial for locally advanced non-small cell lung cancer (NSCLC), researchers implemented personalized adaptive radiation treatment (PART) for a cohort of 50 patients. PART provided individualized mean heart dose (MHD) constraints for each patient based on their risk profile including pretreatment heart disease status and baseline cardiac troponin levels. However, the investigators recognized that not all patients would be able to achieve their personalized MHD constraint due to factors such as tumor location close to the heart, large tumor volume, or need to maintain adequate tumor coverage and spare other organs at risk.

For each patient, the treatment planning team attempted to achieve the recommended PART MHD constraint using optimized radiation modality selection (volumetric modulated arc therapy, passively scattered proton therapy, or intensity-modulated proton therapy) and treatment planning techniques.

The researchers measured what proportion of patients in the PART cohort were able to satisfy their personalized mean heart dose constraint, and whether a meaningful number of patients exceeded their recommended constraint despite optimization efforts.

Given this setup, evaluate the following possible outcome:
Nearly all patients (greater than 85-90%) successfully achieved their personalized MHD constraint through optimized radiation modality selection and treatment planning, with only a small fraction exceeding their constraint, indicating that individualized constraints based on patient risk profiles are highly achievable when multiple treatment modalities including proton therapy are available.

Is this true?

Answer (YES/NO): NO